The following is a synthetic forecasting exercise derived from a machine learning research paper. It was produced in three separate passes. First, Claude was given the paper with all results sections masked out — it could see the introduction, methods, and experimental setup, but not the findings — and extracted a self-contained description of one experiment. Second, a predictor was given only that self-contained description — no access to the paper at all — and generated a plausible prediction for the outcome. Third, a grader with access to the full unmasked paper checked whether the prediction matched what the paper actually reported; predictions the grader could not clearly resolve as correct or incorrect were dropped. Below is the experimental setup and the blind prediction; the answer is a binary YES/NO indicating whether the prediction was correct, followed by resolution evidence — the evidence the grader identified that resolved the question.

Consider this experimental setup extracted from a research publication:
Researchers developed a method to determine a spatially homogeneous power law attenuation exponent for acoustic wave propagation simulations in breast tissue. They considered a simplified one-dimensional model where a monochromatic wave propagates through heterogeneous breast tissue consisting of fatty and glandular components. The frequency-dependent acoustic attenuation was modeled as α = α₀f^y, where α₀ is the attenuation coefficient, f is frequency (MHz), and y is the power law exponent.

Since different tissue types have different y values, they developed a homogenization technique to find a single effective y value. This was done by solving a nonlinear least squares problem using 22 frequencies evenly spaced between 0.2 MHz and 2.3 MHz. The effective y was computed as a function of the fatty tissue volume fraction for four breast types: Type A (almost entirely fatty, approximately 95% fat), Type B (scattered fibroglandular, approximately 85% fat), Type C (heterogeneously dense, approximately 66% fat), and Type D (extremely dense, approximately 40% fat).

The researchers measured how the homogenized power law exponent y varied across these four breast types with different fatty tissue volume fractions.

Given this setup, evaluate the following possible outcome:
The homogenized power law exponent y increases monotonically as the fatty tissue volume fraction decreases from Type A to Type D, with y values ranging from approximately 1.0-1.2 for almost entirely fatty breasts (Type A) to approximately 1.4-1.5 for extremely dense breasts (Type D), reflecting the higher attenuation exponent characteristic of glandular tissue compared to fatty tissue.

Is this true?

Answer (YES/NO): NO